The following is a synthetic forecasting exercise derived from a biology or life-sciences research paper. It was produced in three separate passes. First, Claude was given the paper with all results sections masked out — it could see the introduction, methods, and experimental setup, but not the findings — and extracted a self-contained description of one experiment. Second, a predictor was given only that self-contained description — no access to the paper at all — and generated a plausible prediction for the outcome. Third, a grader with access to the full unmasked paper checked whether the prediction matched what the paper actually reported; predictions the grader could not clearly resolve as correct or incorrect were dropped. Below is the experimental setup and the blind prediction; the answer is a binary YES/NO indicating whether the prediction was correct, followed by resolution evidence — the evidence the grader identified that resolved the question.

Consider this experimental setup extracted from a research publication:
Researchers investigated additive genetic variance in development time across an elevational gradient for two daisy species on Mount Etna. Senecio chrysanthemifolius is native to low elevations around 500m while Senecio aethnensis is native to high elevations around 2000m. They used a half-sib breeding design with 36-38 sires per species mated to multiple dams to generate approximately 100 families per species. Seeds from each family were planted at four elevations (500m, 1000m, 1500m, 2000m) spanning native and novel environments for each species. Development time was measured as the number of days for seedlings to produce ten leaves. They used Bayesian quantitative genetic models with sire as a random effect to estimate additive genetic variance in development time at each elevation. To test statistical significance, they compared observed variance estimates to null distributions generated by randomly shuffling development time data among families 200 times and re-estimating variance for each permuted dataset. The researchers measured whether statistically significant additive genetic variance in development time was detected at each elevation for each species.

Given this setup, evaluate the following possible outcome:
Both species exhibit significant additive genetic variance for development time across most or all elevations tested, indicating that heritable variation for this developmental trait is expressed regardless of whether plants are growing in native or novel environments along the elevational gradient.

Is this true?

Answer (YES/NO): NO